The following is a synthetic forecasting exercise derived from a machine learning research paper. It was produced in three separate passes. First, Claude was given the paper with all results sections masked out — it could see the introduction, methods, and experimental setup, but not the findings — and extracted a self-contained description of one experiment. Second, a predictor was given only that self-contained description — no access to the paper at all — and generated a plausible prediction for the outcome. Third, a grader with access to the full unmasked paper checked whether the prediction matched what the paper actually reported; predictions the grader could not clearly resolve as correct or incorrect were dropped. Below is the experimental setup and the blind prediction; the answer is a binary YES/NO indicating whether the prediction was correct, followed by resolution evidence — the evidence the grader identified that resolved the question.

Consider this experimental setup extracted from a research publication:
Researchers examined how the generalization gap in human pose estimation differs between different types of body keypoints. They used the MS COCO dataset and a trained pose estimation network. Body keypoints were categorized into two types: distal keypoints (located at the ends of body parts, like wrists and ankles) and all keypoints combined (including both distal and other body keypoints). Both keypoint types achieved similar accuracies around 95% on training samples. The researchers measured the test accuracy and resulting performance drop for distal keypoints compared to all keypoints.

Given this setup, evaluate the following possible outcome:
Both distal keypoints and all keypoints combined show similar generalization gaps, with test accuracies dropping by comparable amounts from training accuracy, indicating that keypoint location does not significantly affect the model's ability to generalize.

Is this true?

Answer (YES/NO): NO